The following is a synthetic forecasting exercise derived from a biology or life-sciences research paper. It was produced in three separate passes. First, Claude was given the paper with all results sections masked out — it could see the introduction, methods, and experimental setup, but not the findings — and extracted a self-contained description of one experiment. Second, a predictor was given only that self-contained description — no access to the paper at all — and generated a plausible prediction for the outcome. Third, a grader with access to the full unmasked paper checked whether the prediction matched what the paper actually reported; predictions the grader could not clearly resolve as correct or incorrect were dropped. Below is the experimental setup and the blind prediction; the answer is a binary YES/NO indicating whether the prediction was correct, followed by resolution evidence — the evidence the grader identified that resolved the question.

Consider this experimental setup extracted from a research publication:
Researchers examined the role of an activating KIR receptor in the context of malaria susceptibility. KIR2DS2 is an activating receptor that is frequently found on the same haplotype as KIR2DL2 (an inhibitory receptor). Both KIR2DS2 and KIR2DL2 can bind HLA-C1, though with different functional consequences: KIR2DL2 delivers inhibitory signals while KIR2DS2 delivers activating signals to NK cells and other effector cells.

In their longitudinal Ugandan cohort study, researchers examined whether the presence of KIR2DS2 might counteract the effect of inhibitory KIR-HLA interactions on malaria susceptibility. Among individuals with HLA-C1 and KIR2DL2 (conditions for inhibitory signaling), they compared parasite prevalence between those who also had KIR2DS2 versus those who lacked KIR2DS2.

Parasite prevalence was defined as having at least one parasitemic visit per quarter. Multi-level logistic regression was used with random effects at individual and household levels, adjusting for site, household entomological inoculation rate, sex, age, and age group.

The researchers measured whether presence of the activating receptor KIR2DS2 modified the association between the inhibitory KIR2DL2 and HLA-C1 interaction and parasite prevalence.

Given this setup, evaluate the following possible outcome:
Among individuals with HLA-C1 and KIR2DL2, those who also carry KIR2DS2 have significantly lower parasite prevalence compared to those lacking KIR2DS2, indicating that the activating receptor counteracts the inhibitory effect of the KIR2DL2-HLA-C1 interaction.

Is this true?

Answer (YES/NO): YES